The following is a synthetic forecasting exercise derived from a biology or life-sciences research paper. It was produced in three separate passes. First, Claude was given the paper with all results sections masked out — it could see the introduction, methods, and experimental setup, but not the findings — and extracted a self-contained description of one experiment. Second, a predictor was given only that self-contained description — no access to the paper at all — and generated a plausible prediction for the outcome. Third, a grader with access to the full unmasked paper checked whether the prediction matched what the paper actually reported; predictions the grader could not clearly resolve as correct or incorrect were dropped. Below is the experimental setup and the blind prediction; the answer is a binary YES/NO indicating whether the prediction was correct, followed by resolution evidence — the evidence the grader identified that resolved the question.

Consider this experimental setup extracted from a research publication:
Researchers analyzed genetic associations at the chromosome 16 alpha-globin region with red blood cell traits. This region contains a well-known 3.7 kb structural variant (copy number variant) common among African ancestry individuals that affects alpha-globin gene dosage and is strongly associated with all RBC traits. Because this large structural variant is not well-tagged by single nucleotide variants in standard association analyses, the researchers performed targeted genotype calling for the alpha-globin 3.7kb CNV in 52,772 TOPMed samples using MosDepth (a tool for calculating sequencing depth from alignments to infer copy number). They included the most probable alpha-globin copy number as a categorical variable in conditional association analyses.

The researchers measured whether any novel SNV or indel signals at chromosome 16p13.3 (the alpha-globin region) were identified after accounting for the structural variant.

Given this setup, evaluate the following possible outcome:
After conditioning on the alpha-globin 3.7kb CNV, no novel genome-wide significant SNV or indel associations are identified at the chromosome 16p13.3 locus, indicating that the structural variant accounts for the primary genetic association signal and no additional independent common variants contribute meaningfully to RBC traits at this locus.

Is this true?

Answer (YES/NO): NO